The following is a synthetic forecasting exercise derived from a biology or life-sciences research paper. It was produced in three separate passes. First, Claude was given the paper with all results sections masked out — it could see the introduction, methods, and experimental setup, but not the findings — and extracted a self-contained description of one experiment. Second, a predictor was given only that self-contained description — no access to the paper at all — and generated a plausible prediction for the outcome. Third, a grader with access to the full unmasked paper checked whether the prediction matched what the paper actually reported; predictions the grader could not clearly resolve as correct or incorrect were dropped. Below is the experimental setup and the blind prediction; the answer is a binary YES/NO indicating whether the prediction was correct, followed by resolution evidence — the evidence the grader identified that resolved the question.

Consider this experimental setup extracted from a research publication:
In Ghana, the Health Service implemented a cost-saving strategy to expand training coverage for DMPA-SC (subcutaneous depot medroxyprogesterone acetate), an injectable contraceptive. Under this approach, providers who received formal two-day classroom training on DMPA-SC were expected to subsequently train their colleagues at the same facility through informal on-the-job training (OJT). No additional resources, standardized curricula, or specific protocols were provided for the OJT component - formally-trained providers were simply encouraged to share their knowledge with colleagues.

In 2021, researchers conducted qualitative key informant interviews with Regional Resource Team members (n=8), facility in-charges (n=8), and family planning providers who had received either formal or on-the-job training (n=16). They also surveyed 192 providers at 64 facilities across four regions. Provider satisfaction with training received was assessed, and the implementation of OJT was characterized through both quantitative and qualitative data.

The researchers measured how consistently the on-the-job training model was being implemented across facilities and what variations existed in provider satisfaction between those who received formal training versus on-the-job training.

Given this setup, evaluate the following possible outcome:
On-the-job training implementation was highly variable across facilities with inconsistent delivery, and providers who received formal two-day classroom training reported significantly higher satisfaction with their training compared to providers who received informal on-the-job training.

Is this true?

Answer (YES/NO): YES